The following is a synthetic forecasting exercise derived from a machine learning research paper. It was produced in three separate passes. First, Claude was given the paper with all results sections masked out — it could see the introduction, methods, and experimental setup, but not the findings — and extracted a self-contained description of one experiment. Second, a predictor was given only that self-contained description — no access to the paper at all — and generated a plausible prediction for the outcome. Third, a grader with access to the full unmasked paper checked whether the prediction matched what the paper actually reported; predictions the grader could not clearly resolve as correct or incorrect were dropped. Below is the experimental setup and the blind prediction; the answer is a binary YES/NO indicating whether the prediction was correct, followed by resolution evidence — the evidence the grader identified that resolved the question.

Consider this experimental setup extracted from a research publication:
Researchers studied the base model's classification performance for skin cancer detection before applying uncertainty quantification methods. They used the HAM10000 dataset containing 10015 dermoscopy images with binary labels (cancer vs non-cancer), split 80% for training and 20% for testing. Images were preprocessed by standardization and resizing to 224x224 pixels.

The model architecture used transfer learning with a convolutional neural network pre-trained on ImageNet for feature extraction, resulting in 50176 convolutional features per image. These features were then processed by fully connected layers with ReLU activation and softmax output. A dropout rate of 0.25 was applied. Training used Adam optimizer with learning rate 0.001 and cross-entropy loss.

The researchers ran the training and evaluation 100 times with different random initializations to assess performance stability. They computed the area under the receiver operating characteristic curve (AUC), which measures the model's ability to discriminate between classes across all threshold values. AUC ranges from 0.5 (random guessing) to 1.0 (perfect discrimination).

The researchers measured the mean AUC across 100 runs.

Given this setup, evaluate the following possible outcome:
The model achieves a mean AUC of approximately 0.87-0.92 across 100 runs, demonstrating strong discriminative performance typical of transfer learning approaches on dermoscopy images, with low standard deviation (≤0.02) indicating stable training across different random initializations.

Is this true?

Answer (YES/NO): YES